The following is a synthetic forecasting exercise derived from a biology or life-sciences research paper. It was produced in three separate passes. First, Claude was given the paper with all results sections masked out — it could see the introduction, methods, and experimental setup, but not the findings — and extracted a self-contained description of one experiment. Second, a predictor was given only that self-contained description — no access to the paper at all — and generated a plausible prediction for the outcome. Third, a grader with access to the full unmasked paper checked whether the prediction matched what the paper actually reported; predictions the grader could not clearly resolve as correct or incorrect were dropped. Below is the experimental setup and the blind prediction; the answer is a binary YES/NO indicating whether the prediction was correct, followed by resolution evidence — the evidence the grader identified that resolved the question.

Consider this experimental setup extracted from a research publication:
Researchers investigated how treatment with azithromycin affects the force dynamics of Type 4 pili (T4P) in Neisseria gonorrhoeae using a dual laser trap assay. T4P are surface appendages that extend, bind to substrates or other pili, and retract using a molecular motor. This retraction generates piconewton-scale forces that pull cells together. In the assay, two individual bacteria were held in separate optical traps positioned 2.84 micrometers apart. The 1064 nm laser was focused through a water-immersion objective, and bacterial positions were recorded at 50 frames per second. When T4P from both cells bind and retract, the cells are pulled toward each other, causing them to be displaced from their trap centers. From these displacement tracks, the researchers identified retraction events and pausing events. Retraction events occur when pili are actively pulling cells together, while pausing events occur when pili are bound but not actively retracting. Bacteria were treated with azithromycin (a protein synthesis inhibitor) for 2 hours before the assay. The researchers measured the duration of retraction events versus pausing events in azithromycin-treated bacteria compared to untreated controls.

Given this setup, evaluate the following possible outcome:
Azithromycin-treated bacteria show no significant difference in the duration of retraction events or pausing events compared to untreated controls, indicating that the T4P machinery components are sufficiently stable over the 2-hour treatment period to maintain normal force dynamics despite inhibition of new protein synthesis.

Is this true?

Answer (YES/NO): NO